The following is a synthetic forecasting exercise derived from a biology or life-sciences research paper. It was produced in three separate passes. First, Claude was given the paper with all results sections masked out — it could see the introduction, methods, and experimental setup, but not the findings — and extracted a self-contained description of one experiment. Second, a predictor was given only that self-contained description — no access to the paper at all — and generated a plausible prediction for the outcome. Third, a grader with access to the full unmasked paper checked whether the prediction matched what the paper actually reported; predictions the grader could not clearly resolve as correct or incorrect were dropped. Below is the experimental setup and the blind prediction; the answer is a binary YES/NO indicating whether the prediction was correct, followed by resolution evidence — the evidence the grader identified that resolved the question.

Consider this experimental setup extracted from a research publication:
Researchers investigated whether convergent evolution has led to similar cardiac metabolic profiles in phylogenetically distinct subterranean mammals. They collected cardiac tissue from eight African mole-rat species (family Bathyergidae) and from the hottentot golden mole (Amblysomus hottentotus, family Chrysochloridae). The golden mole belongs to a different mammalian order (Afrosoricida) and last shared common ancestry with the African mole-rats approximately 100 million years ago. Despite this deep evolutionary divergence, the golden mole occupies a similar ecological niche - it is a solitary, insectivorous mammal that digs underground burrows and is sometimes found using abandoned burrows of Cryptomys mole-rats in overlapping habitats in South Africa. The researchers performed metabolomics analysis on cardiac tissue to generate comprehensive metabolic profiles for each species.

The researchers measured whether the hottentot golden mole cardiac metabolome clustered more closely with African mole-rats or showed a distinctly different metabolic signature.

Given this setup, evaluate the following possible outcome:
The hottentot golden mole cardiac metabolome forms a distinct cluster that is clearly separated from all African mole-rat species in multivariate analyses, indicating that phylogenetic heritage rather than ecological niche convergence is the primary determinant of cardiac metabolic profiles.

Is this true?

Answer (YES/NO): YES